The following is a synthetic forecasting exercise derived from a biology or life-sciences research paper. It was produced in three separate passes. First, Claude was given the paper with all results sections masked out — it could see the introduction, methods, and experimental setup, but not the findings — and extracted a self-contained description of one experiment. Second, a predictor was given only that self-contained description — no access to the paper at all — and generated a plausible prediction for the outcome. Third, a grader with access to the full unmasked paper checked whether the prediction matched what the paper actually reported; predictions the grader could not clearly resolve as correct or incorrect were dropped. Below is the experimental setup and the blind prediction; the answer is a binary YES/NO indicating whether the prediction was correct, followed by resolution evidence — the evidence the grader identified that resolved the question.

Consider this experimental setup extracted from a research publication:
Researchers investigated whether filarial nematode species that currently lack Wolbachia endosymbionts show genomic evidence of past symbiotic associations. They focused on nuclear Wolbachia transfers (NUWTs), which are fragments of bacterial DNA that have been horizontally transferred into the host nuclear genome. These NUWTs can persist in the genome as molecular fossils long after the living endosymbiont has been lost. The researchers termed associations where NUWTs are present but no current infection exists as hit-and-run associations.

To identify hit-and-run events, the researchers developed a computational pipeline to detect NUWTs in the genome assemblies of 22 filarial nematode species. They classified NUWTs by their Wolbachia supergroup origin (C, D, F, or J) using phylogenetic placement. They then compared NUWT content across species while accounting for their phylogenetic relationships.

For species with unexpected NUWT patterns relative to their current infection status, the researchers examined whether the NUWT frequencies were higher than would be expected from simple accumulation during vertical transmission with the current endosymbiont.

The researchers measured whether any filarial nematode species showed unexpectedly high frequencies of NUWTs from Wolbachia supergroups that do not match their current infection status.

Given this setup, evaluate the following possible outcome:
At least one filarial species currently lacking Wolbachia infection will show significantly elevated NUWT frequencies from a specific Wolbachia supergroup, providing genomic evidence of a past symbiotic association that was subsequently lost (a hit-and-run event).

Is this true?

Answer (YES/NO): YES